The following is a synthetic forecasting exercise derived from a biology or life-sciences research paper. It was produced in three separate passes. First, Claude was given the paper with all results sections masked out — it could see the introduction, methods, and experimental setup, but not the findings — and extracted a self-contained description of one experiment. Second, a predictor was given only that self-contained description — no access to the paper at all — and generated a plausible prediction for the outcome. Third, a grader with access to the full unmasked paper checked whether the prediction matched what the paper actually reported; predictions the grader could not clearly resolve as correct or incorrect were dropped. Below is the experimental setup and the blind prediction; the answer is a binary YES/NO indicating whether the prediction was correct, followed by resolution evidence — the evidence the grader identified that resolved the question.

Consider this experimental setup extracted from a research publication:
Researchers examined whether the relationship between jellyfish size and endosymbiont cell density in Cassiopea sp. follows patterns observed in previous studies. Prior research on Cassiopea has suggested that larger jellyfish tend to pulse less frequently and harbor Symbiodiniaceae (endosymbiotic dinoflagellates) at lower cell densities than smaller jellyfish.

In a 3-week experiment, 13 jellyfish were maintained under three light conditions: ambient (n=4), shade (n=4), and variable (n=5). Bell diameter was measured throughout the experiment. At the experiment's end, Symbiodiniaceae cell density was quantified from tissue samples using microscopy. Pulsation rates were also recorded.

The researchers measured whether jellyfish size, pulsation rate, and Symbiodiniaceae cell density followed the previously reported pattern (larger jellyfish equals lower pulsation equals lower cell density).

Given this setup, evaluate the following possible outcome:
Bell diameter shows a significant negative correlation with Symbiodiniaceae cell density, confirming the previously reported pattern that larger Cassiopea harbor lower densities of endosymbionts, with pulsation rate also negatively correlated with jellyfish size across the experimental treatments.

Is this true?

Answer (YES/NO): NO